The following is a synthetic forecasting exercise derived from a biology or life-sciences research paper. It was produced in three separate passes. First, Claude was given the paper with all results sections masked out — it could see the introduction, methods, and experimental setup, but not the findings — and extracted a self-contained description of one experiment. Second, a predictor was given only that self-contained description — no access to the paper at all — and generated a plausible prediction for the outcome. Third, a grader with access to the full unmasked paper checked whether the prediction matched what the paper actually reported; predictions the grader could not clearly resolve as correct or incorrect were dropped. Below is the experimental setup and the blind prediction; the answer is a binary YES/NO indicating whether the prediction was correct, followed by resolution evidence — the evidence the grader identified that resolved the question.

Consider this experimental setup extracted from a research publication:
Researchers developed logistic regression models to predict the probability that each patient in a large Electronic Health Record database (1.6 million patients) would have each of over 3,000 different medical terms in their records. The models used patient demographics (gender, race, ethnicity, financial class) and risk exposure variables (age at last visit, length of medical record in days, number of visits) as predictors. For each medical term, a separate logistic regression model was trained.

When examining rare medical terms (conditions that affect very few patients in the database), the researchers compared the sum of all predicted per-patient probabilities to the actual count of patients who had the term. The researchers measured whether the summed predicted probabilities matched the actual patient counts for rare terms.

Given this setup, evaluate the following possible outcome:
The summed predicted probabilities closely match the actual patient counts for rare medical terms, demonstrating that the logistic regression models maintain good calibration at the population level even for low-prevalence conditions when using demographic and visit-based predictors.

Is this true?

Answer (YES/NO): NO